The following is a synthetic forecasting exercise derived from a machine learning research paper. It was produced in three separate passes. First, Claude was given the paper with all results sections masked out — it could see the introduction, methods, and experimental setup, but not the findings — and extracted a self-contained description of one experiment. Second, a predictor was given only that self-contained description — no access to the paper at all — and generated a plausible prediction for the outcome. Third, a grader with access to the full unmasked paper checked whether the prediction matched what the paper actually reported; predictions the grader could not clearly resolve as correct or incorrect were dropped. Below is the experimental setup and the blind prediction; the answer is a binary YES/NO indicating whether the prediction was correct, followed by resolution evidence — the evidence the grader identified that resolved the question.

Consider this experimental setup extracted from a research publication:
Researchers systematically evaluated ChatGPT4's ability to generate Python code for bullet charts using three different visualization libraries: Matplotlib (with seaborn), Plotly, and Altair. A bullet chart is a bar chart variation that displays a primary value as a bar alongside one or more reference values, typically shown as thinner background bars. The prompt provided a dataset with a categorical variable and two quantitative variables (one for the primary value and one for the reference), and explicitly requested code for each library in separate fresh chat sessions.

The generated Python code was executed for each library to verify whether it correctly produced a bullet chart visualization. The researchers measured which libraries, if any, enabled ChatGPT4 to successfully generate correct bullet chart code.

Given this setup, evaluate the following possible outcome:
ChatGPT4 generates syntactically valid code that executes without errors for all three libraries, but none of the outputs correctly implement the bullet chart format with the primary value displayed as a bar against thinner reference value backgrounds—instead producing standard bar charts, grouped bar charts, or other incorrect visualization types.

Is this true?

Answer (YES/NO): NO